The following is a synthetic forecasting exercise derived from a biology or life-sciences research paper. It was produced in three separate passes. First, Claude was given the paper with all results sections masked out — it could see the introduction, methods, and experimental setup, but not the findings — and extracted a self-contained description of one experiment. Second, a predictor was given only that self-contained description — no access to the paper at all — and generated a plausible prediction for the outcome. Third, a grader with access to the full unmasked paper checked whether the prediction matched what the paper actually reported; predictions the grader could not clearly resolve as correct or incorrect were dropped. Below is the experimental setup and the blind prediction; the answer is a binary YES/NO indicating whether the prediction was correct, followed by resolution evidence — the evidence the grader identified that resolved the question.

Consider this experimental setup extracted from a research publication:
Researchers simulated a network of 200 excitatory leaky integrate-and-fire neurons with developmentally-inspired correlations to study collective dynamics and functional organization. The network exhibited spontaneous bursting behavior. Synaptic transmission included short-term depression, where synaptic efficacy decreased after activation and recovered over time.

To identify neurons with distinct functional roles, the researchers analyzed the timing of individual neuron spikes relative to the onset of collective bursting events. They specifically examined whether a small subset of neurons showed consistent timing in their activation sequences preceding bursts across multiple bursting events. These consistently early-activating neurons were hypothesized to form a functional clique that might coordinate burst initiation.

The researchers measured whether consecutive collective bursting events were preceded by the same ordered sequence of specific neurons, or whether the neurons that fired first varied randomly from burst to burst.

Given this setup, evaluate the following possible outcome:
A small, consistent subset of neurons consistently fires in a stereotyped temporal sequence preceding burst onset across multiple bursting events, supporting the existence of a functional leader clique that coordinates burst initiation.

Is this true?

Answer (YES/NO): YES